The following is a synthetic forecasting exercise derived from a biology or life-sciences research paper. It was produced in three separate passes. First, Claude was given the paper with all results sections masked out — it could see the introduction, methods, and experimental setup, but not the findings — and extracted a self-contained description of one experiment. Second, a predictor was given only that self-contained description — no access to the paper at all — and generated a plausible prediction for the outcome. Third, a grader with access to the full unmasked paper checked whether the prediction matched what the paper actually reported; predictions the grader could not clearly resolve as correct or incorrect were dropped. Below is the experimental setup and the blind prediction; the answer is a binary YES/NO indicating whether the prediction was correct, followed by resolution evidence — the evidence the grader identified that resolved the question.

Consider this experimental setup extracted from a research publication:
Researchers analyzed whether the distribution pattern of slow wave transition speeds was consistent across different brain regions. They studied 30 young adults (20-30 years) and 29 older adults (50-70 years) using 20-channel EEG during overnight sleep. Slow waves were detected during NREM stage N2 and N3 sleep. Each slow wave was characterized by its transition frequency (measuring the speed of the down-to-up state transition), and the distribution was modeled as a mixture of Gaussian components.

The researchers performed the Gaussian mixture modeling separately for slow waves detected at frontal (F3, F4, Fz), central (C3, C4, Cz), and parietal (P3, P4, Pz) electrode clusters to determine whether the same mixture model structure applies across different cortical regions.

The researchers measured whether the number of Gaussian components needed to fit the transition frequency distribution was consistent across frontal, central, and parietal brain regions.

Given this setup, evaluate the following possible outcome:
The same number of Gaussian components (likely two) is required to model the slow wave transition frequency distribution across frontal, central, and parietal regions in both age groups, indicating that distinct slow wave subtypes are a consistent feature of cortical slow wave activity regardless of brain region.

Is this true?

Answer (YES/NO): YES